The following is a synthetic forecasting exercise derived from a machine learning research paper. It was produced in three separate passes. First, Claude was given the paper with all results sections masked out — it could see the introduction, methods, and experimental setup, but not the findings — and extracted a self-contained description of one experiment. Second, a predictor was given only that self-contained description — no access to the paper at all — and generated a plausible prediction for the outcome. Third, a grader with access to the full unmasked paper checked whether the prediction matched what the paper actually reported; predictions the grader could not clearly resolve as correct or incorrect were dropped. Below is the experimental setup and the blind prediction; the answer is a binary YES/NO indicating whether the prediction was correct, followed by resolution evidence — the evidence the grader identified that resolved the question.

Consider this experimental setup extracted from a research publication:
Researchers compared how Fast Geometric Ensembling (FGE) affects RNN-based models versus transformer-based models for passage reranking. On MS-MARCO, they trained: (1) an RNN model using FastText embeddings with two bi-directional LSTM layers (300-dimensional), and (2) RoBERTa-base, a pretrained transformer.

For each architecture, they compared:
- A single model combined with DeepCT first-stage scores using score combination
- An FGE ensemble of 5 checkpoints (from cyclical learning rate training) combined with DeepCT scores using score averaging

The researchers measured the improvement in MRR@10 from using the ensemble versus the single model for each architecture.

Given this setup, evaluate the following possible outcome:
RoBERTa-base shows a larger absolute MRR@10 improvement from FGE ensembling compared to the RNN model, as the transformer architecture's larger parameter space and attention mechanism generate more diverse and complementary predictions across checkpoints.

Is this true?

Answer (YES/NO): NO